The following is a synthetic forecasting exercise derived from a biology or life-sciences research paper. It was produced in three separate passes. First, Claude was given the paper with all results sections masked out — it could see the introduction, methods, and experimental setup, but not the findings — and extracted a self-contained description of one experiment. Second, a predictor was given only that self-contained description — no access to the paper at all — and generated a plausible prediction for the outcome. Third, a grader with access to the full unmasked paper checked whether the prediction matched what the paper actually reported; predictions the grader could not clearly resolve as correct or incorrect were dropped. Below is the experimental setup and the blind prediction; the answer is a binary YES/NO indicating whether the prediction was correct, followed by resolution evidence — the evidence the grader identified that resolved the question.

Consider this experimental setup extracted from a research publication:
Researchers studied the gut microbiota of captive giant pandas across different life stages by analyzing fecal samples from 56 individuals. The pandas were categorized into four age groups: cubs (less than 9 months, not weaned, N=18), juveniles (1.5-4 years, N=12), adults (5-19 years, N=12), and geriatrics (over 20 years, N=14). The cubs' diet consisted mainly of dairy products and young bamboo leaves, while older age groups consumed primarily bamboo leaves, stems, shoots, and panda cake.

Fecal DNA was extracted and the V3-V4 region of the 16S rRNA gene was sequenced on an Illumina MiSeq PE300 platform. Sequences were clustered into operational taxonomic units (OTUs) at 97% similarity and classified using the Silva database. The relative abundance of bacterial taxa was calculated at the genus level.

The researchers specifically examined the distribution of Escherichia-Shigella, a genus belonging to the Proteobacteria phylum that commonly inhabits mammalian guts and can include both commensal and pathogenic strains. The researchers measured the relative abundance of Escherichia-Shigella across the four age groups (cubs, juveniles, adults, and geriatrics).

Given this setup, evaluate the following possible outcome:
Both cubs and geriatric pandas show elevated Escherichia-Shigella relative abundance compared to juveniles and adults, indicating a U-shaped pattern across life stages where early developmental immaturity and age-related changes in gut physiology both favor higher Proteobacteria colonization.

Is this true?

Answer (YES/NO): YES